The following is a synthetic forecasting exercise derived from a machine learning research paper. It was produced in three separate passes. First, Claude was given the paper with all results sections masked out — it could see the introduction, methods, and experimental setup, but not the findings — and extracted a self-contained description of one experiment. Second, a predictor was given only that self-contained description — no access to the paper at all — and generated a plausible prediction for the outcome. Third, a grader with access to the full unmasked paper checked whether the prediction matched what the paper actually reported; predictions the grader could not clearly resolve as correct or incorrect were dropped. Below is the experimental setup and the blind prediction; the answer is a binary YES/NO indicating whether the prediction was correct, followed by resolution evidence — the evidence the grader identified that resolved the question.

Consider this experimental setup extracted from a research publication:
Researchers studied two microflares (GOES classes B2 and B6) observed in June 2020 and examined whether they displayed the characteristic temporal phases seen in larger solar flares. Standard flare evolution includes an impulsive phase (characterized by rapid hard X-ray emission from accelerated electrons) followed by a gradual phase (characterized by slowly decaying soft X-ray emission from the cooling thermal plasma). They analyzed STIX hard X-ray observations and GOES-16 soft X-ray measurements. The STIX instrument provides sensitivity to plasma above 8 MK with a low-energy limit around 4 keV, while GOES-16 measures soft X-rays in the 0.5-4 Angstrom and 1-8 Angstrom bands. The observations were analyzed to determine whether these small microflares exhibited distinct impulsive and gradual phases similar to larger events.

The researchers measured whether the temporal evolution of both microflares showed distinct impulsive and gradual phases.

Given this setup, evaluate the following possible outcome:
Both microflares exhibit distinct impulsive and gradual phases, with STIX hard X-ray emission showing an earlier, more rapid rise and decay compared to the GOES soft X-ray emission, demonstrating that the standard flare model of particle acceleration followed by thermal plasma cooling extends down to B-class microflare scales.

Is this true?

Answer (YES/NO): YES